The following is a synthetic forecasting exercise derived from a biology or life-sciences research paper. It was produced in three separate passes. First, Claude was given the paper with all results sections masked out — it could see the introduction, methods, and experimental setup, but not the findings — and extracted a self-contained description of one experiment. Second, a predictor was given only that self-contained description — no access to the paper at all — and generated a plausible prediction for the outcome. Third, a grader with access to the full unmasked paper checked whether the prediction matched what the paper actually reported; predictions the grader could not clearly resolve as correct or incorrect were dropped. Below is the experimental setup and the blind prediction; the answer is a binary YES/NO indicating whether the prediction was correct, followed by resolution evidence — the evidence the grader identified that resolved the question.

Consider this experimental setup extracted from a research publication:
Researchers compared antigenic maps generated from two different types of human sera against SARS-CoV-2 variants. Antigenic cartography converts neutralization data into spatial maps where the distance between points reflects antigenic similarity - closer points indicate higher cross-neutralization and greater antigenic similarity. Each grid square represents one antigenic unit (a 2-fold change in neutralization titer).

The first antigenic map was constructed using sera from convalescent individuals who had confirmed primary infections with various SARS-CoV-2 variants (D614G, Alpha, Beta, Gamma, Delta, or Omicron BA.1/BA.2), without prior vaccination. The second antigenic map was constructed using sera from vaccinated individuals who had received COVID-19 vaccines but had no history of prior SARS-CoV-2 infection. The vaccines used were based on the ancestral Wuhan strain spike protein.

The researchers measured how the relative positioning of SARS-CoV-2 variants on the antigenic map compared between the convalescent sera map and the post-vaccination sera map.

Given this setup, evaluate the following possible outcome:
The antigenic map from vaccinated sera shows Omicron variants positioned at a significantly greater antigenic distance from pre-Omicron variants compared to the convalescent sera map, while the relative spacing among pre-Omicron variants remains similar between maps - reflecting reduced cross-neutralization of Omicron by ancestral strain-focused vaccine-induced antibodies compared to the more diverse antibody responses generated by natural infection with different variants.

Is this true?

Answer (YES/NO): NO